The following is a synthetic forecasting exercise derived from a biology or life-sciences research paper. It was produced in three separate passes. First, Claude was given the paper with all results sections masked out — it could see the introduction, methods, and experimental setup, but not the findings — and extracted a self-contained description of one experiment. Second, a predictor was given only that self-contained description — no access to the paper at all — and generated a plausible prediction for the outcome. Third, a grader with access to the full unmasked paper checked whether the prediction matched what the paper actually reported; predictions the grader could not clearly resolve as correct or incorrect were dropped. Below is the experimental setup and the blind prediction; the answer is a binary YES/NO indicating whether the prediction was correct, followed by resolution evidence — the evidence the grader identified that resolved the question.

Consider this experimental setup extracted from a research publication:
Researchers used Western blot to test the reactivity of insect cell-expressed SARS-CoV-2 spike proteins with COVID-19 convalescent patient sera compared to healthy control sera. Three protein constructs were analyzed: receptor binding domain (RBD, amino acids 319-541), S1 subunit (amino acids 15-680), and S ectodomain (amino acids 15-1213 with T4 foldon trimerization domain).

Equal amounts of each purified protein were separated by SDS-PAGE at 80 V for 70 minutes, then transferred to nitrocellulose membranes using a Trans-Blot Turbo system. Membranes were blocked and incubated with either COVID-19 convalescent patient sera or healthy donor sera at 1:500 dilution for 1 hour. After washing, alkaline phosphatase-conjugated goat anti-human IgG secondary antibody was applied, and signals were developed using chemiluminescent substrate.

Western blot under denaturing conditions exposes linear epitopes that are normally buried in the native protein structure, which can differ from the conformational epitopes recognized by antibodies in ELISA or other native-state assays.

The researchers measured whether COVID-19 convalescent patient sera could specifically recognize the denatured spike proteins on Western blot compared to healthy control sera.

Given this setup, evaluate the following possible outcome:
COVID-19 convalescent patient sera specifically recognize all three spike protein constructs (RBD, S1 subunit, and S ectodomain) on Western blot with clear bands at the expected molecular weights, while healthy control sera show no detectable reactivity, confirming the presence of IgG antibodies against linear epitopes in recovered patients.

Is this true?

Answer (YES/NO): NO